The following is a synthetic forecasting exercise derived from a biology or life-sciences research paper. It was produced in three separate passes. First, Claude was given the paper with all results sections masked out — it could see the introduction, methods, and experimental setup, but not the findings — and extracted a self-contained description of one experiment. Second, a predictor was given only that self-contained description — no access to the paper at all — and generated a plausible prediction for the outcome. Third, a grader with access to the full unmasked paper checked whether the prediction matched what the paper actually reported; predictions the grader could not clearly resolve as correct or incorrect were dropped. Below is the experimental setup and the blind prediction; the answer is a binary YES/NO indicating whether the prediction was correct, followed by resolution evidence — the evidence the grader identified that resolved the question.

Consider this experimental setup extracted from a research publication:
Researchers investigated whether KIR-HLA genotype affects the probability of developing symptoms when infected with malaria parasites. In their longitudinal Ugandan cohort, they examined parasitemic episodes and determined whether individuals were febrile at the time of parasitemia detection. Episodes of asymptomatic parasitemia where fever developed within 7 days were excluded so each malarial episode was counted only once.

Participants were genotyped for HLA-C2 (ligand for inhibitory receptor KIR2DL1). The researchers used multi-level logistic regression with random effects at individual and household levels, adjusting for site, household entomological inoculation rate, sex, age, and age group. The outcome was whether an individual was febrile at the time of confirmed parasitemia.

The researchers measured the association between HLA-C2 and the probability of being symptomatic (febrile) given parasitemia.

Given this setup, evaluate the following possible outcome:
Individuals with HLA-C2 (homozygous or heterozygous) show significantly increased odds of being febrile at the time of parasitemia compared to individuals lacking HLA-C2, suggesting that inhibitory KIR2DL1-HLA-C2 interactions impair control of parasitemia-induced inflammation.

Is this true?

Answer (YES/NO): NO